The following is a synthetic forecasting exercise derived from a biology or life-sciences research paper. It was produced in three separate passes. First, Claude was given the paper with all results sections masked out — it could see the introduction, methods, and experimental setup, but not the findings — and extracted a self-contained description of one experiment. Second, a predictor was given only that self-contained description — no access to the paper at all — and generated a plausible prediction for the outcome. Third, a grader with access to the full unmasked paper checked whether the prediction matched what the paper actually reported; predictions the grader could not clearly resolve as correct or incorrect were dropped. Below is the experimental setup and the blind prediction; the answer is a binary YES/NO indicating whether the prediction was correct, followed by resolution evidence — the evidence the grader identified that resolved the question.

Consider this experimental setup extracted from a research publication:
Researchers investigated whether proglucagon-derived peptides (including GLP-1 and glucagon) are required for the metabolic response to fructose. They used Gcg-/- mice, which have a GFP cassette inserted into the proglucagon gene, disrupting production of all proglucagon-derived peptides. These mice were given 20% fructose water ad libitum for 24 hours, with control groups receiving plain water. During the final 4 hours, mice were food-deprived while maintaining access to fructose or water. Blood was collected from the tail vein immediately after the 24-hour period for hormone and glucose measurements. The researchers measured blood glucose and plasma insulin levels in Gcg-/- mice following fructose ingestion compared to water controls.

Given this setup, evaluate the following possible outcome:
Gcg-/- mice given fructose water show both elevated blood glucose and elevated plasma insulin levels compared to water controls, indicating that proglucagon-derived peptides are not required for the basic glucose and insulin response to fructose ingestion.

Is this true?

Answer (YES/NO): NO